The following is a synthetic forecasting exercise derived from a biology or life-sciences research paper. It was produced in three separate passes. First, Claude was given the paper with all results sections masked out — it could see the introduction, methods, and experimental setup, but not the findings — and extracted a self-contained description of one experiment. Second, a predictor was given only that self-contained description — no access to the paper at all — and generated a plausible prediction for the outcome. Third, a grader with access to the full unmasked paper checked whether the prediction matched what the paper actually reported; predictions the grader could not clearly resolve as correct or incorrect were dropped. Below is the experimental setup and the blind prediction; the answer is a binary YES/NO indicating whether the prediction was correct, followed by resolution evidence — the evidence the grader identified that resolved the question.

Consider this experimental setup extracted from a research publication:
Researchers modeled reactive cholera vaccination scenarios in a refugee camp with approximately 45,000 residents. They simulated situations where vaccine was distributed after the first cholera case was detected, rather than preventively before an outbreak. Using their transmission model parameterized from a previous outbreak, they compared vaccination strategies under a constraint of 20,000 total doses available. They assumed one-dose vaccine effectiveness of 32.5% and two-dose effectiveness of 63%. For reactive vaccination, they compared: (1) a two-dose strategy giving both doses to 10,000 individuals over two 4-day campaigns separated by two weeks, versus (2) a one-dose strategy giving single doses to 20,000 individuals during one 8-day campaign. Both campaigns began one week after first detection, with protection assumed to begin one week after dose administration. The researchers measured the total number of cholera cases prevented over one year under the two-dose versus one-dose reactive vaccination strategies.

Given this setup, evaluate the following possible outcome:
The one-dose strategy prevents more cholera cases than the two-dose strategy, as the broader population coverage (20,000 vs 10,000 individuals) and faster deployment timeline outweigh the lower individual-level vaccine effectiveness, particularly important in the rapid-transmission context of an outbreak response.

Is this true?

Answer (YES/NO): YES